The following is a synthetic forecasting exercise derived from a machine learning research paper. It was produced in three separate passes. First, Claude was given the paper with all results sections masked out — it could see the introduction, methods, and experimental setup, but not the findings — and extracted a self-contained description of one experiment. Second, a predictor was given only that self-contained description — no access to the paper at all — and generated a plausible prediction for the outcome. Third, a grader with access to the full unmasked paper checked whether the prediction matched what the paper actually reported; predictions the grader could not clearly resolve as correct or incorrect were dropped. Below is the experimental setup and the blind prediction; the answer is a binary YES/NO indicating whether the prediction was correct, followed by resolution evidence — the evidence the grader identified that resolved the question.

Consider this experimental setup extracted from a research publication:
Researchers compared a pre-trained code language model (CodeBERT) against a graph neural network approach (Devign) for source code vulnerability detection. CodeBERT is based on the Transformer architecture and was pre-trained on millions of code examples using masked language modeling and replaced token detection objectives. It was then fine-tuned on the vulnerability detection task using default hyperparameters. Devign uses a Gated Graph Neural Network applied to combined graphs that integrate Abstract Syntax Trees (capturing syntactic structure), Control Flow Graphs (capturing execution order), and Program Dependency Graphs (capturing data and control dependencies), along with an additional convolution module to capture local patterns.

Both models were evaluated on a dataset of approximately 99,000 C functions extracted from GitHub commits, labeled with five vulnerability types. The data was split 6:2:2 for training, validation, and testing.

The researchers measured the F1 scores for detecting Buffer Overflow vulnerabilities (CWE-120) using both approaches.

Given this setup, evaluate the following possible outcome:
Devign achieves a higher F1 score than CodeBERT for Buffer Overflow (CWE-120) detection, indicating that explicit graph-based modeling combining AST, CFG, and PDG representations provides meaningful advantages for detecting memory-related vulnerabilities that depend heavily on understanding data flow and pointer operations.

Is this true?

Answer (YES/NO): YES